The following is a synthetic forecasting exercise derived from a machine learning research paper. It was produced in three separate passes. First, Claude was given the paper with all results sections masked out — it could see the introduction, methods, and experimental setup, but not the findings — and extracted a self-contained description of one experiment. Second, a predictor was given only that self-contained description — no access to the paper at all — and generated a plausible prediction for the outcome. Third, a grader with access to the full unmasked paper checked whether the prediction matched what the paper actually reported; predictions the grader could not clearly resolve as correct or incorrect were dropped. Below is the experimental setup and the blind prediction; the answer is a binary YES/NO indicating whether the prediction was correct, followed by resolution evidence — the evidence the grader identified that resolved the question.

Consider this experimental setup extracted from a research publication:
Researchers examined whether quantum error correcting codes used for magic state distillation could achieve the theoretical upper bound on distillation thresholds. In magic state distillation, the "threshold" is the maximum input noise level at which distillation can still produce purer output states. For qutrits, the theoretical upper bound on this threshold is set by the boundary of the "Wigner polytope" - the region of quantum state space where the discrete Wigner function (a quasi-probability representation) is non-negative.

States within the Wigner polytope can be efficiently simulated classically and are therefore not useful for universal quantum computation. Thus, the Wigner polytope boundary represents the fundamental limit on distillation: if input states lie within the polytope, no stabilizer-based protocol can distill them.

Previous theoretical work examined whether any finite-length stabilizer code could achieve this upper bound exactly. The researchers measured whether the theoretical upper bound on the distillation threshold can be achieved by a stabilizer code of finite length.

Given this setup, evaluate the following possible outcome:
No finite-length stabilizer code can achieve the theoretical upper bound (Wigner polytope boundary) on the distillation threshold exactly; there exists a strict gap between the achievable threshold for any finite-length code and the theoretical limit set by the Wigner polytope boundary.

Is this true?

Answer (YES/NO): YES